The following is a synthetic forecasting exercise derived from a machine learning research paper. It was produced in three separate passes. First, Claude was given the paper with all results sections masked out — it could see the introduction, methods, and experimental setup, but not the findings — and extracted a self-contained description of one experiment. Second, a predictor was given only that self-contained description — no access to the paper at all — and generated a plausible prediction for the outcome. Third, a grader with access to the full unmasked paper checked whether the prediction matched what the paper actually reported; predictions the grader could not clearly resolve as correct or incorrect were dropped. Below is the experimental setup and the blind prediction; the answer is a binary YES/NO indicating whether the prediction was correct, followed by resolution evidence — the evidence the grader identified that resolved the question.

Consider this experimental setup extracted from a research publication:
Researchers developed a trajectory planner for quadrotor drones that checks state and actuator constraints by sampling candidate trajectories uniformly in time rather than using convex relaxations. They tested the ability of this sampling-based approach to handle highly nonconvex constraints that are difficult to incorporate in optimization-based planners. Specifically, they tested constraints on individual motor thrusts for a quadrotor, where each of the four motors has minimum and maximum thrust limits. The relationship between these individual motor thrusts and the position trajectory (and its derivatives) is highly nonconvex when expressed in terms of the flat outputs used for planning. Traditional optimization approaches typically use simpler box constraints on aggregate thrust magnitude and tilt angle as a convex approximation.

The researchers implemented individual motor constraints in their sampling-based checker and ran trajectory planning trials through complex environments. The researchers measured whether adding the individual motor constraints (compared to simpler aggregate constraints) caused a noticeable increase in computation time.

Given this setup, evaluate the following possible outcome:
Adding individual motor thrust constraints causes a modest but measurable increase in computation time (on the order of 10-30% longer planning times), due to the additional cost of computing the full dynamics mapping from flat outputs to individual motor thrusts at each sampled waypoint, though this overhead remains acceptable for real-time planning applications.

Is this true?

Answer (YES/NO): NO